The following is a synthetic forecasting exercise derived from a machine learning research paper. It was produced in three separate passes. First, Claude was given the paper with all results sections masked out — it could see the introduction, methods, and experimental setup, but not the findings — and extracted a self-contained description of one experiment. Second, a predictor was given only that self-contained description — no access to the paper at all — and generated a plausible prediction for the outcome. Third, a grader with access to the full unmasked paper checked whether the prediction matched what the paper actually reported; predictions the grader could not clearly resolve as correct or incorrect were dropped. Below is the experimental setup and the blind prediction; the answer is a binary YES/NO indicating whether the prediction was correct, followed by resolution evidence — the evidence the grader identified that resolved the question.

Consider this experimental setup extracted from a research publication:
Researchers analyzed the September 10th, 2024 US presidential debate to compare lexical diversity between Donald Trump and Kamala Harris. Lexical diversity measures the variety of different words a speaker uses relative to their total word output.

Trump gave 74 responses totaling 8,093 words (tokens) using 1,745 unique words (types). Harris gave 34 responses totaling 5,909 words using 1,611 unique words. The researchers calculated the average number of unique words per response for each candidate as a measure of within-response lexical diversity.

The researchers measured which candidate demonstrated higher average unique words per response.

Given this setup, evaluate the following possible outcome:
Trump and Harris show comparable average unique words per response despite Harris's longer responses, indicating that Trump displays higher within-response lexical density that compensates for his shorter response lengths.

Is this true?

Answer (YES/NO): NO